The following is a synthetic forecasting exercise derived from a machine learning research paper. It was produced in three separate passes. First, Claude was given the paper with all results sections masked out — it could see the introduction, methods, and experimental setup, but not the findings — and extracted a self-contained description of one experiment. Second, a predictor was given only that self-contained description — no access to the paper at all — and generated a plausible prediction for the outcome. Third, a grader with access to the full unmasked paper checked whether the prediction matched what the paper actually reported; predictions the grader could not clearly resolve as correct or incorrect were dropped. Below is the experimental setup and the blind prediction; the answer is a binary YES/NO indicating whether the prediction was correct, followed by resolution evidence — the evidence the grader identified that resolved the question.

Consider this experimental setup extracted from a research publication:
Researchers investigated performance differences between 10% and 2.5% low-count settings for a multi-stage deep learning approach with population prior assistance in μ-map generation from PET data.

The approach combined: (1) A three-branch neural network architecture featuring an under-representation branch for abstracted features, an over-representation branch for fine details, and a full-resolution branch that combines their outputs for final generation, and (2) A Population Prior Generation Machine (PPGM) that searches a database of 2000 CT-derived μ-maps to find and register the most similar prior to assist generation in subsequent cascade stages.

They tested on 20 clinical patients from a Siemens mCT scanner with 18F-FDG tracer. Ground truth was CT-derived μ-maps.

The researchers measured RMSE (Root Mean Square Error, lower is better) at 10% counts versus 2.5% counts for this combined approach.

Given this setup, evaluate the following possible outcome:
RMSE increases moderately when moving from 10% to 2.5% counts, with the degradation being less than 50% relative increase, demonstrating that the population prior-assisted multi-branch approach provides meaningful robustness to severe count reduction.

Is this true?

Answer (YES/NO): NO